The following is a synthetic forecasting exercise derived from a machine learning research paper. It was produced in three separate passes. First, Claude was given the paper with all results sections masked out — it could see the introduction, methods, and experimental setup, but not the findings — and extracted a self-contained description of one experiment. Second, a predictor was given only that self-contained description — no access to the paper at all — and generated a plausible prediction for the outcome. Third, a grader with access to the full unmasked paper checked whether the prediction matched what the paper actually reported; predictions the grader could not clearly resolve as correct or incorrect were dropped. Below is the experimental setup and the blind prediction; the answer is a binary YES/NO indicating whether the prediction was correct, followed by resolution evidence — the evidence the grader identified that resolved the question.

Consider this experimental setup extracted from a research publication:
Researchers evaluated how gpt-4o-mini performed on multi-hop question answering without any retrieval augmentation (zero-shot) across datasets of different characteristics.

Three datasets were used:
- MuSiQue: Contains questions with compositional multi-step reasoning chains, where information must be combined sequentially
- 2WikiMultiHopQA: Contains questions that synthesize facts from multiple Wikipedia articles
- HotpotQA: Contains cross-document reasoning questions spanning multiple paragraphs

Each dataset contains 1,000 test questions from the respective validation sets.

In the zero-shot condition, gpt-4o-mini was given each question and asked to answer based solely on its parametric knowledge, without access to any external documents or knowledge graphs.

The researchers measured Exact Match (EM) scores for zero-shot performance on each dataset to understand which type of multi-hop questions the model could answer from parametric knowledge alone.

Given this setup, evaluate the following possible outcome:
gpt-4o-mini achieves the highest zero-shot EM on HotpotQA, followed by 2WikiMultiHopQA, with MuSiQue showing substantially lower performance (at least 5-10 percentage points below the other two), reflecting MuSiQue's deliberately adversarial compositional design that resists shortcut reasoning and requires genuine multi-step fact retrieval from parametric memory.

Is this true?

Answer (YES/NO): NO